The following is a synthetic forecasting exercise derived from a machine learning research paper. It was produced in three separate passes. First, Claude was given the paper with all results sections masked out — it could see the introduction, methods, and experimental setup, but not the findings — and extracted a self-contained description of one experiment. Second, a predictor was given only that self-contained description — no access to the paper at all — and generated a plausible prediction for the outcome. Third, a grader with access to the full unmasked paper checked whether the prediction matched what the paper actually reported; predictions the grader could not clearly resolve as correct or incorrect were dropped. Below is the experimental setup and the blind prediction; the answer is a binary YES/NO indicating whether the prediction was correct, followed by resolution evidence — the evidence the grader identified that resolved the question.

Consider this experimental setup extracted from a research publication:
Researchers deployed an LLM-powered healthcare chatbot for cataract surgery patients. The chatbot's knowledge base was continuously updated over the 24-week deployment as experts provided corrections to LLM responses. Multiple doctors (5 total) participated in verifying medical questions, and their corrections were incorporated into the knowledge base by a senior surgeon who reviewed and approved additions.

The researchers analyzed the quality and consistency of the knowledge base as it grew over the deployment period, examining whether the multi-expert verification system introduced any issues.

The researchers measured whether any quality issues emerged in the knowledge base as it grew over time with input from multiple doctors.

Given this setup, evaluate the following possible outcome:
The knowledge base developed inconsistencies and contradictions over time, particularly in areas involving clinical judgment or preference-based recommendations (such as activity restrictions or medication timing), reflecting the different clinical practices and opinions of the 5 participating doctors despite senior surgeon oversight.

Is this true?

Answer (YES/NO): YES